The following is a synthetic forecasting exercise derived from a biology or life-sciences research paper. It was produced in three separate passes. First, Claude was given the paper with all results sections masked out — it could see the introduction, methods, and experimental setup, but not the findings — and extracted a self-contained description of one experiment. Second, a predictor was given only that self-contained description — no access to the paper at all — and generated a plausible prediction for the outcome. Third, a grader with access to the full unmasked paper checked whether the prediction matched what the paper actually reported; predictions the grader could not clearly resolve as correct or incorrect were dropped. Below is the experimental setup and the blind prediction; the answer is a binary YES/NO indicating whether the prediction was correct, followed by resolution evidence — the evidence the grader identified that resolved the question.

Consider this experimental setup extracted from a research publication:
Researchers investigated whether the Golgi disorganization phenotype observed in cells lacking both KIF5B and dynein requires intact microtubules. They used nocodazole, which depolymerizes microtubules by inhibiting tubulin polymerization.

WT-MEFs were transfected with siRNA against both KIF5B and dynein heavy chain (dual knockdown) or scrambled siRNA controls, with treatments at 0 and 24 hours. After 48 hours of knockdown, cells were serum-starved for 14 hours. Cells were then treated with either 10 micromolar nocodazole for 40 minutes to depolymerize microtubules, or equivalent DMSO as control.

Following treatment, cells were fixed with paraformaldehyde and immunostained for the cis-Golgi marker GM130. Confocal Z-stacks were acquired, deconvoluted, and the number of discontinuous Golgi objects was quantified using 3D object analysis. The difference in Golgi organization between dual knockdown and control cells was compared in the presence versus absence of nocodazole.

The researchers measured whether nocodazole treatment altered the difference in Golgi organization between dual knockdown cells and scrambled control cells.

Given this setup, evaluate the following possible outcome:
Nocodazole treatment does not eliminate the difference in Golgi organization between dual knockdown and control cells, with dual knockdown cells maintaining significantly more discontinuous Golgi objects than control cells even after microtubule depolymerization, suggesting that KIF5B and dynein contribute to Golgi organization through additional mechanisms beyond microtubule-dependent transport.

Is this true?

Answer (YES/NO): NO